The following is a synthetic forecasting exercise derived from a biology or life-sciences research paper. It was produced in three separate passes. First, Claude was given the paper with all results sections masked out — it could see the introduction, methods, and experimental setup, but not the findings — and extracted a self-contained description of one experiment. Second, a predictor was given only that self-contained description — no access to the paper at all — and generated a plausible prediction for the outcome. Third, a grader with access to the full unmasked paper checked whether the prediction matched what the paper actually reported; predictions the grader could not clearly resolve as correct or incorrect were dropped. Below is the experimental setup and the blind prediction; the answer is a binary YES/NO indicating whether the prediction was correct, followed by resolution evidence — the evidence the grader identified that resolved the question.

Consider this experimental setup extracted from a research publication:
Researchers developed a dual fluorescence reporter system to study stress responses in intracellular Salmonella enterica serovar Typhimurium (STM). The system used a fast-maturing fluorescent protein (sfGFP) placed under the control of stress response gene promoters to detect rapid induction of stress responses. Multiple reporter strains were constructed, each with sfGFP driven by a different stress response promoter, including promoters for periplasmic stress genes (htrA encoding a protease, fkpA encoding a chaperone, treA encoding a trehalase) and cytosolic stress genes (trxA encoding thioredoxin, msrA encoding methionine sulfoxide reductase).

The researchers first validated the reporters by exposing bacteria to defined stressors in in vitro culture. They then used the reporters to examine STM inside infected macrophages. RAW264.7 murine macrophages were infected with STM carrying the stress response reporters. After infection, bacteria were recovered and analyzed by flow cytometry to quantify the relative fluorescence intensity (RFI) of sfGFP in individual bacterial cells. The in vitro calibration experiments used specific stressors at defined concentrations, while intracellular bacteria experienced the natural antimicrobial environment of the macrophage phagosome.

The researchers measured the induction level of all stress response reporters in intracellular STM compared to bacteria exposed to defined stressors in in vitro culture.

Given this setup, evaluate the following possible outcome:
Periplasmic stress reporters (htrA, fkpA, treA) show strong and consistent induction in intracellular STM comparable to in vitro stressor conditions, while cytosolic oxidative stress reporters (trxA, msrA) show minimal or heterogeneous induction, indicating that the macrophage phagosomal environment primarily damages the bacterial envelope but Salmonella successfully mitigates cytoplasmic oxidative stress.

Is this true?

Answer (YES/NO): NO